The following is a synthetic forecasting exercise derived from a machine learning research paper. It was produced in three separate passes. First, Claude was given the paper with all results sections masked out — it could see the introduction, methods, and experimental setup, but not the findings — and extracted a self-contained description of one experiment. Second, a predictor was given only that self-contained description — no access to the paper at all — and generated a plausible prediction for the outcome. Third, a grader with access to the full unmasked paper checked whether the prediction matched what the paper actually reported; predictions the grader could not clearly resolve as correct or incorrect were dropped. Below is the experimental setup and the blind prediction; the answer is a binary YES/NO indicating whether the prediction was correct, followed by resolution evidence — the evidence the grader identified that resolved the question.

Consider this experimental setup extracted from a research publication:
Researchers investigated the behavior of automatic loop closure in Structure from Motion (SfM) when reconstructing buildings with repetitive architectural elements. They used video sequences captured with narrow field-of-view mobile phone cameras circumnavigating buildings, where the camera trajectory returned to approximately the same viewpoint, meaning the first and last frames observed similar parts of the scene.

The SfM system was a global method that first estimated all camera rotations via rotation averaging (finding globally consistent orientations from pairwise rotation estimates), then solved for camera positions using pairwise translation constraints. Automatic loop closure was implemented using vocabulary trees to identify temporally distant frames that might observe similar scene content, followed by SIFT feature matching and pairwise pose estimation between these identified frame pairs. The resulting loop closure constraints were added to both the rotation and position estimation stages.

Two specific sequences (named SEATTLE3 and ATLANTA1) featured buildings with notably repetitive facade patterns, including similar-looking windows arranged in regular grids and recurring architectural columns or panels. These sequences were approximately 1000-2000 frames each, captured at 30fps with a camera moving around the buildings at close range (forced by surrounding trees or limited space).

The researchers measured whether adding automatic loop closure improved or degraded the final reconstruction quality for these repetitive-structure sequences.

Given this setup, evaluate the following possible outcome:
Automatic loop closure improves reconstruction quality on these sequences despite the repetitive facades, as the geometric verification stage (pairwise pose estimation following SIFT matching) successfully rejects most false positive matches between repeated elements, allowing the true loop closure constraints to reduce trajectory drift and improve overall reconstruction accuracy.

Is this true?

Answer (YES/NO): NO